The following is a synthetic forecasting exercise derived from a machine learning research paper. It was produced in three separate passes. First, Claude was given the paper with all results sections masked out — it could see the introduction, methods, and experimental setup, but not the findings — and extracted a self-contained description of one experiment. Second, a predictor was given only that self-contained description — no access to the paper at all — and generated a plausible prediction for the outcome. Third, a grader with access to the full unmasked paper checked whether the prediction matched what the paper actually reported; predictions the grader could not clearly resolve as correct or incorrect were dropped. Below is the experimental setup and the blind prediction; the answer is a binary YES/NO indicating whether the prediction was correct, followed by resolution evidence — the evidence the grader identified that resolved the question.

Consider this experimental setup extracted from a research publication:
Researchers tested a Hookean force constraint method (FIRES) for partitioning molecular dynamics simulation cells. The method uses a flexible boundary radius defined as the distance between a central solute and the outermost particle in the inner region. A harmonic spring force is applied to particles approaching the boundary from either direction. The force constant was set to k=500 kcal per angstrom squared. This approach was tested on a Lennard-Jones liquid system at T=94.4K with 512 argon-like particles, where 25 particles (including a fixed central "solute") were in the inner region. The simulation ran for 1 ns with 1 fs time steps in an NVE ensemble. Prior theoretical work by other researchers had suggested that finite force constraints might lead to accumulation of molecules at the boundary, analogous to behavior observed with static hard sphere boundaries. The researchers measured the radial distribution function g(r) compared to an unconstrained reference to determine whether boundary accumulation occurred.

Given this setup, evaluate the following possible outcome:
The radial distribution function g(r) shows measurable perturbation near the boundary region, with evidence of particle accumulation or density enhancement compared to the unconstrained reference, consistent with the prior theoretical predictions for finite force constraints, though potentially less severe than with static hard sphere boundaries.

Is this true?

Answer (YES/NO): YES